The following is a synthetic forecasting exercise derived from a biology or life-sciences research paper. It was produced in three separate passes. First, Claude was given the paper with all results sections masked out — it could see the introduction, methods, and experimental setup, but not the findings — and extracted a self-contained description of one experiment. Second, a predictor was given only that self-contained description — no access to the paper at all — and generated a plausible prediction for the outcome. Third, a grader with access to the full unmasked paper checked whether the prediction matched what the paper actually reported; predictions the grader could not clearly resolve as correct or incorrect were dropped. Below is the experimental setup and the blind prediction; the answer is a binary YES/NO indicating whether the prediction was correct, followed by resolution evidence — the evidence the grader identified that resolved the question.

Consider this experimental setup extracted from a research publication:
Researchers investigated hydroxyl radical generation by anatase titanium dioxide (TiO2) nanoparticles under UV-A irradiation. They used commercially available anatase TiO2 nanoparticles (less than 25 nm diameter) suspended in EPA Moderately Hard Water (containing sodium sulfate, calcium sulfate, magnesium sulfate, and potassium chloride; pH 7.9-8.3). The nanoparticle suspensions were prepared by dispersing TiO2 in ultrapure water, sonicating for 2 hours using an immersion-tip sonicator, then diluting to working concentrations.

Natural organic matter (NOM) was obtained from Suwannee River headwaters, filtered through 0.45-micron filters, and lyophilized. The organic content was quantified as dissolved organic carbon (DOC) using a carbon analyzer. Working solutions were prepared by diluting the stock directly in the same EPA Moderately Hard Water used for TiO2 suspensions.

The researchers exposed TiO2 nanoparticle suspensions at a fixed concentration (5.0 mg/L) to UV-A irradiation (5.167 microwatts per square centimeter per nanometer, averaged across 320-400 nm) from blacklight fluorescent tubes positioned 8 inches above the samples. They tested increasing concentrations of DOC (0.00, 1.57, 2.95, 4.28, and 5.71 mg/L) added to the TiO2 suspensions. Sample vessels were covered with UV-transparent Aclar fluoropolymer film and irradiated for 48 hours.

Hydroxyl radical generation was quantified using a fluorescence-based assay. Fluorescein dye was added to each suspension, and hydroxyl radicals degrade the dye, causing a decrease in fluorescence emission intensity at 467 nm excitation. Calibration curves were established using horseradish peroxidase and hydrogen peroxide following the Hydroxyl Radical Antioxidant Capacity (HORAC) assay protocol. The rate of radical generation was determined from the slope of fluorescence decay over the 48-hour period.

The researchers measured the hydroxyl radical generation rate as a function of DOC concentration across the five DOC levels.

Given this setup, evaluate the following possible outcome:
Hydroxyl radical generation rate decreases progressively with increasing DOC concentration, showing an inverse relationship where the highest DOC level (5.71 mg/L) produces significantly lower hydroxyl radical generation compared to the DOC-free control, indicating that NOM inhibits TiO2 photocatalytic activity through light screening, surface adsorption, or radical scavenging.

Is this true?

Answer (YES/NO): YES